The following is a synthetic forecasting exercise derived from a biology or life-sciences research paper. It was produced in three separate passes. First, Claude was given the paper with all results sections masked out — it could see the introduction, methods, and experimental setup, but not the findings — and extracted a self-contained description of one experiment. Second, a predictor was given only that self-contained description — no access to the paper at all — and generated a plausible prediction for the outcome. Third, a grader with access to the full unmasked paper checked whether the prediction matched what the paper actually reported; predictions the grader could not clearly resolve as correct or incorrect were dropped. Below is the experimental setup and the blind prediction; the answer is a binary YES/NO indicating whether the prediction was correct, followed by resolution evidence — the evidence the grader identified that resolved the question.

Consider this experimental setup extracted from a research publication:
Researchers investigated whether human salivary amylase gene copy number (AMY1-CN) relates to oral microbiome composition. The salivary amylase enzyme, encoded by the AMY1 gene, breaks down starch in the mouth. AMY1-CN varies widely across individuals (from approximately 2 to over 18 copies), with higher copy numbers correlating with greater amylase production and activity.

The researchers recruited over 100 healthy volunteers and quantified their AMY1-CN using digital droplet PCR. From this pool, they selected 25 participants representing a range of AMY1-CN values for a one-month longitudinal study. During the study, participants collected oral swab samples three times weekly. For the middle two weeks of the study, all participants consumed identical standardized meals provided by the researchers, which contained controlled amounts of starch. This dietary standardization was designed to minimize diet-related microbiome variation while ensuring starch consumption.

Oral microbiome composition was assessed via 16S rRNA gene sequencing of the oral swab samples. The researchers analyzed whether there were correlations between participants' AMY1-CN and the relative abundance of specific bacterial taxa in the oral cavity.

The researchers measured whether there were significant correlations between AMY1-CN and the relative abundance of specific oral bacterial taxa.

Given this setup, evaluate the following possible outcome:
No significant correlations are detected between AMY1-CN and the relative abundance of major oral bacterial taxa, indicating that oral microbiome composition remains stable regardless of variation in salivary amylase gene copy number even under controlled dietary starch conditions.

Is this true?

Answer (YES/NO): NO